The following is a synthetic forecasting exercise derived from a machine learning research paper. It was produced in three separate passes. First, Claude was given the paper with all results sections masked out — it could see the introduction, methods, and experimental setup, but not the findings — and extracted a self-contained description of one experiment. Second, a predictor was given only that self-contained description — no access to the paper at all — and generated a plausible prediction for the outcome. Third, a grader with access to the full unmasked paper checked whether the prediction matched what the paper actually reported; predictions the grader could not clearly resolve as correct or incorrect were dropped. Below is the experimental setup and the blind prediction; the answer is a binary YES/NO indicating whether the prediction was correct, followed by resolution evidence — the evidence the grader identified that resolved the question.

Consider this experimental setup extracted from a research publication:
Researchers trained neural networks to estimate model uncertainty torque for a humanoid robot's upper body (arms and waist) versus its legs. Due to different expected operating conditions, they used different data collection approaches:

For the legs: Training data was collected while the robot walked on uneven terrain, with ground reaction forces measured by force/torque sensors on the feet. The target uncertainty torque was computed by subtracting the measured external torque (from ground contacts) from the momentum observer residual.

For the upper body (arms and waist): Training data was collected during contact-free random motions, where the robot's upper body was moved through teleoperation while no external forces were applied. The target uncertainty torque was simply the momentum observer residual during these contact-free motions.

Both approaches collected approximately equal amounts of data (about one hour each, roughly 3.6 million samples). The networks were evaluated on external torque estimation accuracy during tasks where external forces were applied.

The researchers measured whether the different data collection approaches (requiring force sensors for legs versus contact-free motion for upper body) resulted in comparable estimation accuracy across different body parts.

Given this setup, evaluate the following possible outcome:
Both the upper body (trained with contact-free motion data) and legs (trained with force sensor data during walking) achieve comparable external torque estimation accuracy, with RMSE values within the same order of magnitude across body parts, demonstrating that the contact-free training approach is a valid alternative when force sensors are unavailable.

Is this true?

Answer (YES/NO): YES